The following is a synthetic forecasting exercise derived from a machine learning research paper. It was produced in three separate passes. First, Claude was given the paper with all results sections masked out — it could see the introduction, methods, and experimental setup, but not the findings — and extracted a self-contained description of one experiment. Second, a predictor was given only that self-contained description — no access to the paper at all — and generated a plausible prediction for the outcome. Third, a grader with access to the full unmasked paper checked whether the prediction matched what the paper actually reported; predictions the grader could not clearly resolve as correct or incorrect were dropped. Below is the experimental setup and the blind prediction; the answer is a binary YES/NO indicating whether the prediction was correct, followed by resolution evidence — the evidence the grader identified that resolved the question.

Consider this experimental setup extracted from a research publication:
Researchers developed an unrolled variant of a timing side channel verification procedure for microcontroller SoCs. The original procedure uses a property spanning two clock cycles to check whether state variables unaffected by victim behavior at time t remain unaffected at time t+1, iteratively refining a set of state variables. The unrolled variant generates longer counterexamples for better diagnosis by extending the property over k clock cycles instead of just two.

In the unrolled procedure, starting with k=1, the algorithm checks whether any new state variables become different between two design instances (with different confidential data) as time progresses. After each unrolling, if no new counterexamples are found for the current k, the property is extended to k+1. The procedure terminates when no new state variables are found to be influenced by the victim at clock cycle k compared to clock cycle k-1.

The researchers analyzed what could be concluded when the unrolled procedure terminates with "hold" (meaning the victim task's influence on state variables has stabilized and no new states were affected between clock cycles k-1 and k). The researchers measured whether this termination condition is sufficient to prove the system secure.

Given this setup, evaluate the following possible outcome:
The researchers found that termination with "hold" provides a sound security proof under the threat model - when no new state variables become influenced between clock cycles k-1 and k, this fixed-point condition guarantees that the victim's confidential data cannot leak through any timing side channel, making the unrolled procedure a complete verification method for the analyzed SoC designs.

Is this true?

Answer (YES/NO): NO